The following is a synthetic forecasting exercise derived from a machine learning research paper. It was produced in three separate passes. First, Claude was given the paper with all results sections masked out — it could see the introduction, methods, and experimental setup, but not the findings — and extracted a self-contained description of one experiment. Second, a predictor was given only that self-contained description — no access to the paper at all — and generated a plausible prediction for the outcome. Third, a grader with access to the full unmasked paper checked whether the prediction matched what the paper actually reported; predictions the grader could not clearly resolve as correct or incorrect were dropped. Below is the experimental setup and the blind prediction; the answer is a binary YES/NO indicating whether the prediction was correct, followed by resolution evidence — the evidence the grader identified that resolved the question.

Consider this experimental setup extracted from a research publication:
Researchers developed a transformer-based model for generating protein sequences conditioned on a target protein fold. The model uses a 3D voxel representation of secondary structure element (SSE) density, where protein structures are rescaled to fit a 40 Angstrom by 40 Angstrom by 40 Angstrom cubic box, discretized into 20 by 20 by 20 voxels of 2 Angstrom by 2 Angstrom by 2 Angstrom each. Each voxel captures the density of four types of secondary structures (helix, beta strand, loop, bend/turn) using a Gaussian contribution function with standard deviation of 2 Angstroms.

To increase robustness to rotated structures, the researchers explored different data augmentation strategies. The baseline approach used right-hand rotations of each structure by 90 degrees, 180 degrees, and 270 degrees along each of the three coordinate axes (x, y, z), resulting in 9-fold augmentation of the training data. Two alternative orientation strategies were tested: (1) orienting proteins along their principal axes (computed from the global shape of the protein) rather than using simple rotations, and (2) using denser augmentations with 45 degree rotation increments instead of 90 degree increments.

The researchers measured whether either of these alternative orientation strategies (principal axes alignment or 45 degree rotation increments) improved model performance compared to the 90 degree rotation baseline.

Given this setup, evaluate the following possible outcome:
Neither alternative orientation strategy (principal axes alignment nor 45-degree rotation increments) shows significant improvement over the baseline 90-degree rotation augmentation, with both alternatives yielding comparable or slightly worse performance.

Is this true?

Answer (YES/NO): YES